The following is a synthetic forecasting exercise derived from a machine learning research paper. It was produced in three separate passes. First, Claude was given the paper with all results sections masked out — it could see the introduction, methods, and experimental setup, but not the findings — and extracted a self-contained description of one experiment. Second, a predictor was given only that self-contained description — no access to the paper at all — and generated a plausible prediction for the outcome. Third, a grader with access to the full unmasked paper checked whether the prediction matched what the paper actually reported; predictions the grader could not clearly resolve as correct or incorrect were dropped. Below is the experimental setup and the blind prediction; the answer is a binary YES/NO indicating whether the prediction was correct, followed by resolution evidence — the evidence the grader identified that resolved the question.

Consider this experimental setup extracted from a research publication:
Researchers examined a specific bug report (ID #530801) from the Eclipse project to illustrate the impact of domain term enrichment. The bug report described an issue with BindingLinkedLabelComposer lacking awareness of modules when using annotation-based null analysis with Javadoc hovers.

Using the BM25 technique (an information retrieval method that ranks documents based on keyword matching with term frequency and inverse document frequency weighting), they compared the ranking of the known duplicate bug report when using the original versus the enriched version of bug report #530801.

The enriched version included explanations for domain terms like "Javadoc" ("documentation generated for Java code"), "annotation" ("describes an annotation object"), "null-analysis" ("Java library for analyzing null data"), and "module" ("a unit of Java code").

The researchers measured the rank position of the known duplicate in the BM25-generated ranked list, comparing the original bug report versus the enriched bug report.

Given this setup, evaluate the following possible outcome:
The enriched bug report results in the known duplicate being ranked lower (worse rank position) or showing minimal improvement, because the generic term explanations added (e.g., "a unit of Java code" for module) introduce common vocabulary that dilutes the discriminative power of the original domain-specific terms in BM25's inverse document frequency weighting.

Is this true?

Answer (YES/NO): NO